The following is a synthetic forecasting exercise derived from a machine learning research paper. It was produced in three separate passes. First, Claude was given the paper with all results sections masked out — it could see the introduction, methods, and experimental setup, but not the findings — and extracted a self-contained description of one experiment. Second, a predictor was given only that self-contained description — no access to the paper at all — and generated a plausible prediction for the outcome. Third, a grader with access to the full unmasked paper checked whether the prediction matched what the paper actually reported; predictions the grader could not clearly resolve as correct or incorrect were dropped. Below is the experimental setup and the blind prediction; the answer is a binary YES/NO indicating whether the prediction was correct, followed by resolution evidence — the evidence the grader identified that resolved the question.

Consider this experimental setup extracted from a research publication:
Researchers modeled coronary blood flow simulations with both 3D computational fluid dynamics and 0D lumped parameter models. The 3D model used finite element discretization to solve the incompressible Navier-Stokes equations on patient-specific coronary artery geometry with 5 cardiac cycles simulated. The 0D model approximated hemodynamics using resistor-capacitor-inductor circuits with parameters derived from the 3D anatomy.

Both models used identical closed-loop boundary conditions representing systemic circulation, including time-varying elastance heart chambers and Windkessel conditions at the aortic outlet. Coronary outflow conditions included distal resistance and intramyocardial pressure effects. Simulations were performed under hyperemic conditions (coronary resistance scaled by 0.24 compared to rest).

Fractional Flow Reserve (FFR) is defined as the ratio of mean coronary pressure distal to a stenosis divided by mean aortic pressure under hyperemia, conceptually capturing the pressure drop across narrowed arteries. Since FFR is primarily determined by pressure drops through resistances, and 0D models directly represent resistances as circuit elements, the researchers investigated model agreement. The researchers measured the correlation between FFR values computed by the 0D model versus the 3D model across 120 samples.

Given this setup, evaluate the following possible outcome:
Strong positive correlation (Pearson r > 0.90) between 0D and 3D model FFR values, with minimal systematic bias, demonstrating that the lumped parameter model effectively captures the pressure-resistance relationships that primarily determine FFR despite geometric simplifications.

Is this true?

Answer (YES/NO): YES